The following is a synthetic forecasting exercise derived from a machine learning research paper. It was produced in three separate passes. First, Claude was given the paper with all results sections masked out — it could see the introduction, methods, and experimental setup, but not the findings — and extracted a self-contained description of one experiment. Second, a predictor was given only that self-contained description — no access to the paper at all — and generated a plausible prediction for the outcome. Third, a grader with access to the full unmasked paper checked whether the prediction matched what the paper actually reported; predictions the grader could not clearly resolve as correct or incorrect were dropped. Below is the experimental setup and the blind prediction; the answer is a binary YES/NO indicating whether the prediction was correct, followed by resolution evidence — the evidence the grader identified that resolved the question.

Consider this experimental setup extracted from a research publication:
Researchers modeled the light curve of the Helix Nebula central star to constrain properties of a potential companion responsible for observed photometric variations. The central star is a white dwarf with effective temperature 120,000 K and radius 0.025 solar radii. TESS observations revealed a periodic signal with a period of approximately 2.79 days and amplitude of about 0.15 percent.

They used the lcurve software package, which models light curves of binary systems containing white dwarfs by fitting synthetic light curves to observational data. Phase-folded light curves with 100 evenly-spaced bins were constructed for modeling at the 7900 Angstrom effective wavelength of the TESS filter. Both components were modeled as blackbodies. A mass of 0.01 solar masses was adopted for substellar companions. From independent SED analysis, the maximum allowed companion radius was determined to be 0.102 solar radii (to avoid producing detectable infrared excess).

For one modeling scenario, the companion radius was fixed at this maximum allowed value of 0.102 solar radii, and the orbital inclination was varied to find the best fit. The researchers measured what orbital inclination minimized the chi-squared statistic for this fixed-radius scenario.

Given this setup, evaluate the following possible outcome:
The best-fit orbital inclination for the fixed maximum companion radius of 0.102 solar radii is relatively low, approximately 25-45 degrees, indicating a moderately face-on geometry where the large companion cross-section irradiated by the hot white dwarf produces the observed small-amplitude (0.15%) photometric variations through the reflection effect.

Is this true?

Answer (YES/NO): NO